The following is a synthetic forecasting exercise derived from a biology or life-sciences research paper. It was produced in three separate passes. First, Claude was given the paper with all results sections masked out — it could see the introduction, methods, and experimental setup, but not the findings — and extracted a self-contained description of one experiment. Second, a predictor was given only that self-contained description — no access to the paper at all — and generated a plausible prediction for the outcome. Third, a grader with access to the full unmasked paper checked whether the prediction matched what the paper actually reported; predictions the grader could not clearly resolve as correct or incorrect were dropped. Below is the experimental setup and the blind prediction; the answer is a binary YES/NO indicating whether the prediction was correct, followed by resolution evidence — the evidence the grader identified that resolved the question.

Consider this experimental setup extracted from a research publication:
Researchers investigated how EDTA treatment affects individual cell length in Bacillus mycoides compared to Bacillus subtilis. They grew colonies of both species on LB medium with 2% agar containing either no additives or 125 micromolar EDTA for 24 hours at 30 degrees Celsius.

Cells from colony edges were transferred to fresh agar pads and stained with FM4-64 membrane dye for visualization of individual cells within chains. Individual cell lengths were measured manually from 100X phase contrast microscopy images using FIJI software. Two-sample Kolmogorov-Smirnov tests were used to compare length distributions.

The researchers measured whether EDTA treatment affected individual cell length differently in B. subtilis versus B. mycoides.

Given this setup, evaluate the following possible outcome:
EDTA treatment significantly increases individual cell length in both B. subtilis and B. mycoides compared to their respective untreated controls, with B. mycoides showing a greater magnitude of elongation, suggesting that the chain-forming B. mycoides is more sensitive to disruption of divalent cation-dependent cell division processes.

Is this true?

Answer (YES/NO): NO